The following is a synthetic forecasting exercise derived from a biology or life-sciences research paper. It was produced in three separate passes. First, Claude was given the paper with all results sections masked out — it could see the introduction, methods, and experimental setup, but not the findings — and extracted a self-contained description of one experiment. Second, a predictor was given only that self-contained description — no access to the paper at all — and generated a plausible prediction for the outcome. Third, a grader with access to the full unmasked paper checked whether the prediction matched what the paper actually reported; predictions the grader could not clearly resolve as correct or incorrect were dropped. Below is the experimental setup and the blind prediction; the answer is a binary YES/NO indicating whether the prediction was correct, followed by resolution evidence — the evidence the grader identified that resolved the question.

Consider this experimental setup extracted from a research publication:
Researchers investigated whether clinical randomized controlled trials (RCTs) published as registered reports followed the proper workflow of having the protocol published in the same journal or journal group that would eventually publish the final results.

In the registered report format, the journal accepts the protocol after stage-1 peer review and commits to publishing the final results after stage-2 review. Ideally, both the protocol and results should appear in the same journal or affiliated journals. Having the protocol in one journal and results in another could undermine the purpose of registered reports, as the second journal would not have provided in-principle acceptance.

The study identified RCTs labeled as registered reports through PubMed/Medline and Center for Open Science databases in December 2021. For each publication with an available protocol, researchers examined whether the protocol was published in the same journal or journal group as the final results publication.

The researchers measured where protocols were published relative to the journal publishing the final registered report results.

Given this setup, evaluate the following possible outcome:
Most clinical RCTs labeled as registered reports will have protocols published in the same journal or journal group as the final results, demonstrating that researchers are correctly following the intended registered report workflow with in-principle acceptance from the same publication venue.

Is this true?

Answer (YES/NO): NO